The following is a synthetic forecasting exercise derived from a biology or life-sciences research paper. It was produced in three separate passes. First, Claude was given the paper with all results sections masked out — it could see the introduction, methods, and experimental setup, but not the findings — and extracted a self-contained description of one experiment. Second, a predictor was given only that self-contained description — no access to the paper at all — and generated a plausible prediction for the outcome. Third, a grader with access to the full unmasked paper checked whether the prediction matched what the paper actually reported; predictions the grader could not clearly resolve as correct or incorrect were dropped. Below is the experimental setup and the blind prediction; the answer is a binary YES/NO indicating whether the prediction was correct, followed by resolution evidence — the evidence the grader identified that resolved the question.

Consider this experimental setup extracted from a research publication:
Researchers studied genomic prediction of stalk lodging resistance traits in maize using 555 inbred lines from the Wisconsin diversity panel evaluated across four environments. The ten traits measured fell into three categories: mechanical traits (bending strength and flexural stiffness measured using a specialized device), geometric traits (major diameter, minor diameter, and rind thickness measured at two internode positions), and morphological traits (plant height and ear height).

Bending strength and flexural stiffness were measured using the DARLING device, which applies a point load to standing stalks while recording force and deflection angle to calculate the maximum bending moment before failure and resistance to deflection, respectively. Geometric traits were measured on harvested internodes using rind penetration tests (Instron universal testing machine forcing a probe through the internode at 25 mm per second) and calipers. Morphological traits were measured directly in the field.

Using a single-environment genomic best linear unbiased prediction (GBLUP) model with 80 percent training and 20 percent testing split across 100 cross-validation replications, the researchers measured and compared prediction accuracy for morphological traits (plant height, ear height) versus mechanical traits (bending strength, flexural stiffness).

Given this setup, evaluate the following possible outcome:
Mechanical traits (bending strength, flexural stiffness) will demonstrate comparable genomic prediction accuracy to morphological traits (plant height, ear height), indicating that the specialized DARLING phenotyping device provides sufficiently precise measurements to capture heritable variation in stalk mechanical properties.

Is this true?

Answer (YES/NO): NO